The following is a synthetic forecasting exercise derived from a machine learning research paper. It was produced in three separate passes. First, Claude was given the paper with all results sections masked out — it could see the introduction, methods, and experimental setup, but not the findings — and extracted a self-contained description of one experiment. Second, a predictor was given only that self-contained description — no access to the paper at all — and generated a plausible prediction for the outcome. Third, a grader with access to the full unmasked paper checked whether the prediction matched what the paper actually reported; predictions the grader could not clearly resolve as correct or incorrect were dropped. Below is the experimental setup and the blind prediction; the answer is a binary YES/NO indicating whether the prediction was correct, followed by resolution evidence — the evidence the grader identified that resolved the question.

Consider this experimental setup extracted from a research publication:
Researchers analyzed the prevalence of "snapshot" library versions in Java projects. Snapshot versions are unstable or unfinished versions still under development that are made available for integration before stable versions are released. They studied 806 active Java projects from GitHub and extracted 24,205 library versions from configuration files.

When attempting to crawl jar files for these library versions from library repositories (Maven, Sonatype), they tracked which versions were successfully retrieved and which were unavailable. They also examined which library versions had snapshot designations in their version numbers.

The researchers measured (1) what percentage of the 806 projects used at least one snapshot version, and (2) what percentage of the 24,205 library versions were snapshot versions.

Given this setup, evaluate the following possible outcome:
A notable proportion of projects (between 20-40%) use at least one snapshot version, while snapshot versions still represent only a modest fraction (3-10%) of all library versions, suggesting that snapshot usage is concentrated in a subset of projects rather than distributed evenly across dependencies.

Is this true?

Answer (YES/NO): NO